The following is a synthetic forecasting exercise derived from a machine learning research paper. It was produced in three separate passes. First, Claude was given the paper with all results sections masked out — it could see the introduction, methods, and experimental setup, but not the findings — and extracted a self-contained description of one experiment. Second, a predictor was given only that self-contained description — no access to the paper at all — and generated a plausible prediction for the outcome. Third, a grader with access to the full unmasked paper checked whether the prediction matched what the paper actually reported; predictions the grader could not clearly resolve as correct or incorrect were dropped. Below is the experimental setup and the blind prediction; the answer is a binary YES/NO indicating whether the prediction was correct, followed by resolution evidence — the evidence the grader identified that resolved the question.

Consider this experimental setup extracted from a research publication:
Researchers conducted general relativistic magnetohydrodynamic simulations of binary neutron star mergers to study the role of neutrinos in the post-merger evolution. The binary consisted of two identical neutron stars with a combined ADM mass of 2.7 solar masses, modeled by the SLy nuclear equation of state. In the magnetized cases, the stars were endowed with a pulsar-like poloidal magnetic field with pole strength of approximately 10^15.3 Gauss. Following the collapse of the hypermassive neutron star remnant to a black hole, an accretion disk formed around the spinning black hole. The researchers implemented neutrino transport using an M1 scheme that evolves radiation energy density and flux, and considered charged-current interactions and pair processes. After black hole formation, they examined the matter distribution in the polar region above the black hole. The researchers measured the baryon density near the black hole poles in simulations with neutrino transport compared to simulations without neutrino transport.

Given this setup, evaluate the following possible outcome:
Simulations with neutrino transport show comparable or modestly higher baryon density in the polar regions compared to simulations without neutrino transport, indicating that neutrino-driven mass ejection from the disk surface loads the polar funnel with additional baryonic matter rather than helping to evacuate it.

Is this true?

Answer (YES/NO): NO